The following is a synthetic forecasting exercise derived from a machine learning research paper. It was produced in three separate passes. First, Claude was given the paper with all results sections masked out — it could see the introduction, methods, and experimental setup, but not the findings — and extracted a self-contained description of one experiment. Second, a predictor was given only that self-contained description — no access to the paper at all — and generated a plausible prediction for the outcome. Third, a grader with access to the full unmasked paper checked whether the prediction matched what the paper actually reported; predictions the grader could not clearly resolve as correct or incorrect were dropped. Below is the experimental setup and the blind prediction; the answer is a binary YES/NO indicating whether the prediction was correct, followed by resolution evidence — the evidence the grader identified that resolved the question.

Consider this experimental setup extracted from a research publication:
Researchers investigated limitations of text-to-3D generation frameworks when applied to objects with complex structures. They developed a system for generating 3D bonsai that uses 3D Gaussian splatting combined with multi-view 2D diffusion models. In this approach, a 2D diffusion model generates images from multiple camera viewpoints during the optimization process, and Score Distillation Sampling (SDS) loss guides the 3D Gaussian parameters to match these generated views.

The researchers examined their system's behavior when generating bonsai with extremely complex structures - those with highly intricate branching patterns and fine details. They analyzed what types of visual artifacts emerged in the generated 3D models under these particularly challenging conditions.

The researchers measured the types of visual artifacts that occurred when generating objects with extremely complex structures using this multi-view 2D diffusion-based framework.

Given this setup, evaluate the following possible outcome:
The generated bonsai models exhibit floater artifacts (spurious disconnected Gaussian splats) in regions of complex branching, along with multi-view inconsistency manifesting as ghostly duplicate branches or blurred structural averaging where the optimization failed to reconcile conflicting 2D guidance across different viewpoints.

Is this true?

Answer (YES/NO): NO